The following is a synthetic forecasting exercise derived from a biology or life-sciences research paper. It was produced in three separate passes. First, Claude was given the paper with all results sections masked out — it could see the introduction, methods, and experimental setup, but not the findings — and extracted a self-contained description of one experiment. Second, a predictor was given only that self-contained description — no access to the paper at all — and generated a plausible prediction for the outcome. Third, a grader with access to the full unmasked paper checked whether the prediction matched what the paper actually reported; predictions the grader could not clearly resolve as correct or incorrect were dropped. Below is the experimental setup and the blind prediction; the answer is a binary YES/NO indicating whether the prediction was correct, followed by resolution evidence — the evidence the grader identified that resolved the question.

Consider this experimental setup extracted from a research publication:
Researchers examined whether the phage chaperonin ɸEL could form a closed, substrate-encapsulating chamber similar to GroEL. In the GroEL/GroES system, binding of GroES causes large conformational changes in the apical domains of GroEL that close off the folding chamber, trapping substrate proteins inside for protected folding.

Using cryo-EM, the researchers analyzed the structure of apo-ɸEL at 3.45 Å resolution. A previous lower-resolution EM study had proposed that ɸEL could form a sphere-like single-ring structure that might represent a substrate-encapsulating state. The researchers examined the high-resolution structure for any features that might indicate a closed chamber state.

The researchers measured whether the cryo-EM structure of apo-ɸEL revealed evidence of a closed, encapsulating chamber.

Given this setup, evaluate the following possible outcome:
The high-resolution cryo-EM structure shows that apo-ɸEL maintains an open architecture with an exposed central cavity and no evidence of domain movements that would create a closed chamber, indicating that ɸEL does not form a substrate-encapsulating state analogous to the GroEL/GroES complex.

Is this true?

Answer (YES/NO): YES